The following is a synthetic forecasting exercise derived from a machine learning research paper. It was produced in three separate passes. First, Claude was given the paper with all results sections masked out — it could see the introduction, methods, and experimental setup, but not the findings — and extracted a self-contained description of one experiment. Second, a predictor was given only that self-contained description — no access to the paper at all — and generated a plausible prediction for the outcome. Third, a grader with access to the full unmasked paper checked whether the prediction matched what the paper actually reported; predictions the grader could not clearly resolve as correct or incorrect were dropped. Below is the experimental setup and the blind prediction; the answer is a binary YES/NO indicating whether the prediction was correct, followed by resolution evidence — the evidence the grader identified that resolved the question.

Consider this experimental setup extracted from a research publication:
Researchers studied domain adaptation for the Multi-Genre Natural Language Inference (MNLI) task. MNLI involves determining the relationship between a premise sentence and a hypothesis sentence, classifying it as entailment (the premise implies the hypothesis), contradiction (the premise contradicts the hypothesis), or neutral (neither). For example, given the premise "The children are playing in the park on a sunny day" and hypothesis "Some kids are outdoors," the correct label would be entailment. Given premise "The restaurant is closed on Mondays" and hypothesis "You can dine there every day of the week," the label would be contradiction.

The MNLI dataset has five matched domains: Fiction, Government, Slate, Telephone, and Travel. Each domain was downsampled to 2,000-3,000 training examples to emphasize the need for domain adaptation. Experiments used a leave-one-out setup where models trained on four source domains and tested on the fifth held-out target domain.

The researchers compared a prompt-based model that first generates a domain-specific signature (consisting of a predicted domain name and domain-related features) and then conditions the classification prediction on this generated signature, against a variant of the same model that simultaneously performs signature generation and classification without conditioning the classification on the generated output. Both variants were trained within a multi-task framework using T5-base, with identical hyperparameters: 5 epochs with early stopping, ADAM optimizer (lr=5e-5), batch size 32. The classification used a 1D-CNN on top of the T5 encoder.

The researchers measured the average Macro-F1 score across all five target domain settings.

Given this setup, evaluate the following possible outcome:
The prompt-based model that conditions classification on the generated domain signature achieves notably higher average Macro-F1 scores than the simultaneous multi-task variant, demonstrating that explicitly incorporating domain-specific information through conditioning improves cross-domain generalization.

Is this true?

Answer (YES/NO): NO